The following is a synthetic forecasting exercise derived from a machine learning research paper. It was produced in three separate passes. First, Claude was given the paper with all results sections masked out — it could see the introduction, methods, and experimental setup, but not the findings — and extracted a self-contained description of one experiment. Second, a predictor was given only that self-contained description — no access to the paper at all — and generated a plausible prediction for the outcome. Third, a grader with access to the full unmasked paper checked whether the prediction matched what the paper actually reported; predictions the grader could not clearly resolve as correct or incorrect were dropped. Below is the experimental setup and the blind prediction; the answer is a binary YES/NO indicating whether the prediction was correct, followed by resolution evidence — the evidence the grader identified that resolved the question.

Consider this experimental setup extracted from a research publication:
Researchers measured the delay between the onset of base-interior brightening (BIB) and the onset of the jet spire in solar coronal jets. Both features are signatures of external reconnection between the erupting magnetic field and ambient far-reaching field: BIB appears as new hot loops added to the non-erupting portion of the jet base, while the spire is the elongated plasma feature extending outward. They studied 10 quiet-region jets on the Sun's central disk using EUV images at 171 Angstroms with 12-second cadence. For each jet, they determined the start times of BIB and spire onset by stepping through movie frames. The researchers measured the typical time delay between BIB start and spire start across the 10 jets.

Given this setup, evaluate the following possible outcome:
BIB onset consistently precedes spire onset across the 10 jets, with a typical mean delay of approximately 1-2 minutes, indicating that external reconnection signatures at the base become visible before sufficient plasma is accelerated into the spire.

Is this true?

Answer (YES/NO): NO